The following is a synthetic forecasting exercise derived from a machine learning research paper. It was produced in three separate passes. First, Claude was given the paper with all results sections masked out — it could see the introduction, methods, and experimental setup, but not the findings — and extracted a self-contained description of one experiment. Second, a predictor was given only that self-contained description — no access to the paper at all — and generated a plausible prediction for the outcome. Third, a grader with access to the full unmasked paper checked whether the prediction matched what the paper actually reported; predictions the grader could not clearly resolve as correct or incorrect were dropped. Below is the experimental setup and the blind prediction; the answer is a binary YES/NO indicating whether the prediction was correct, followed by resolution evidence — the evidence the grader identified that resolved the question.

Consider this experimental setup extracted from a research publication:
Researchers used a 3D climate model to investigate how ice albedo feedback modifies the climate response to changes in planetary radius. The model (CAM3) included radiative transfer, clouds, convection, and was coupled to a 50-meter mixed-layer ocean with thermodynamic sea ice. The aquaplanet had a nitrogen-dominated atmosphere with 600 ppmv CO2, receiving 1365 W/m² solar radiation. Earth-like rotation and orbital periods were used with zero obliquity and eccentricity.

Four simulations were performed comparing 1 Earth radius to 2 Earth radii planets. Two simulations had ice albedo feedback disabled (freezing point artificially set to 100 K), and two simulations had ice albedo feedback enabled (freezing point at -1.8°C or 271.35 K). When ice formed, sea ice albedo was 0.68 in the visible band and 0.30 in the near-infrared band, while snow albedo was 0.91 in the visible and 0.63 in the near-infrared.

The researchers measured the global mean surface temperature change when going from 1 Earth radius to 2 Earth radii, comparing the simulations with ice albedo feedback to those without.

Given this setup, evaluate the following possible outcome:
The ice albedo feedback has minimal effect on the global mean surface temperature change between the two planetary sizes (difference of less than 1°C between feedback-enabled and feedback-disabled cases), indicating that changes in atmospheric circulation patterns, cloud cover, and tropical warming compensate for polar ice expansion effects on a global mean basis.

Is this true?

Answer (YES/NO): NO